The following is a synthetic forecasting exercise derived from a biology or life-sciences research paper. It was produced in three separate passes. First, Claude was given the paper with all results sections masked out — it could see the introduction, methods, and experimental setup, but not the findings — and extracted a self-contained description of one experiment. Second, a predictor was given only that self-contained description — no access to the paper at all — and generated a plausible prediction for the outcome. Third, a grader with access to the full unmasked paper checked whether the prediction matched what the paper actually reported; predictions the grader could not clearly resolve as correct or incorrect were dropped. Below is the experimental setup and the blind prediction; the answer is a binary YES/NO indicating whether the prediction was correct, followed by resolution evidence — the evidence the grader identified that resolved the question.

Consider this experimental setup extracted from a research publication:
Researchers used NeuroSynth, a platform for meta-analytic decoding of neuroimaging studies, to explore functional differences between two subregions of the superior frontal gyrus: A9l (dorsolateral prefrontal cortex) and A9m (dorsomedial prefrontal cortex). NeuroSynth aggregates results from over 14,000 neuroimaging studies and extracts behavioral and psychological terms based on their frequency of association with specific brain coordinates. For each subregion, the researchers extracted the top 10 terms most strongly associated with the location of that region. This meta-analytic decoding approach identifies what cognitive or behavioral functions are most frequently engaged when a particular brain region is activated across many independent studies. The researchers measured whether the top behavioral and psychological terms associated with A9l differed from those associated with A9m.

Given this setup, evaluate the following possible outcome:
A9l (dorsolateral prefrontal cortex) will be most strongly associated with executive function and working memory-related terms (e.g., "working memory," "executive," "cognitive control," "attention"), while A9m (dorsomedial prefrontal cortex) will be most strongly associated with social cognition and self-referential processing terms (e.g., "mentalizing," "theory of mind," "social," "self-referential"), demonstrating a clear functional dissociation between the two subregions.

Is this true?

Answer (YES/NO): NO